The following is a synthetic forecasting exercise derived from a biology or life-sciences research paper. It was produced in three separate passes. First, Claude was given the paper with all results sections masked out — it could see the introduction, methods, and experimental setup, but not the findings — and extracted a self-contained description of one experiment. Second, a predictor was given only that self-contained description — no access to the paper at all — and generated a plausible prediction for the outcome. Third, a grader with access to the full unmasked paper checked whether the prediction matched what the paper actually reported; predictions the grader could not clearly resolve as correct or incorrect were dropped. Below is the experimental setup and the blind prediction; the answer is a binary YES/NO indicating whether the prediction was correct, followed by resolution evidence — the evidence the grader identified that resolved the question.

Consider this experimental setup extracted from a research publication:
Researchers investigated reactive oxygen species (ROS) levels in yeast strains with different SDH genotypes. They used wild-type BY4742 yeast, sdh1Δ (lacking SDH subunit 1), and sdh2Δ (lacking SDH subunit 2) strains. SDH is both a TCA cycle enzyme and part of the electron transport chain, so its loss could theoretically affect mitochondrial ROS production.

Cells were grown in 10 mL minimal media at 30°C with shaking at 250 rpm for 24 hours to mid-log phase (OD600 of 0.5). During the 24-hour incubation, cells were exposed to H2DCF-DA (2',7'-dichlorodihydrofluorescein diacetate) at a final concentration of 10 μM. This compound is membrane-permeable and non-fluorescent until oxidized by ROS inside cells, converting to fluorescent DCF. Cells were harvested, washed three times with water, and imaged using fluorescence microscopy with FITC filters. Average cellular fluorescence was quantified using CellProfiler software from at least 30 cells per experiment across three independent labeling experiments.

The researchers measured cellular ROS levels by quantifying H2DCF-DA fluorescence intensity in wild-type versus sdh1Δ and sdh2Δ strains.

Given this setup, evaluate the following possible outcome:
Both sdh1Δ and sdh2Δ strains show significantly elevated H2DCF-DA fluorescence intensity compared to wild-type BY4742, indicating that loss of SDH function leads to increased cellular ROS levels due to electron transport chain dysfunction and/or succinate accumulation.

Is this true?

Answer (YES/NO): NO